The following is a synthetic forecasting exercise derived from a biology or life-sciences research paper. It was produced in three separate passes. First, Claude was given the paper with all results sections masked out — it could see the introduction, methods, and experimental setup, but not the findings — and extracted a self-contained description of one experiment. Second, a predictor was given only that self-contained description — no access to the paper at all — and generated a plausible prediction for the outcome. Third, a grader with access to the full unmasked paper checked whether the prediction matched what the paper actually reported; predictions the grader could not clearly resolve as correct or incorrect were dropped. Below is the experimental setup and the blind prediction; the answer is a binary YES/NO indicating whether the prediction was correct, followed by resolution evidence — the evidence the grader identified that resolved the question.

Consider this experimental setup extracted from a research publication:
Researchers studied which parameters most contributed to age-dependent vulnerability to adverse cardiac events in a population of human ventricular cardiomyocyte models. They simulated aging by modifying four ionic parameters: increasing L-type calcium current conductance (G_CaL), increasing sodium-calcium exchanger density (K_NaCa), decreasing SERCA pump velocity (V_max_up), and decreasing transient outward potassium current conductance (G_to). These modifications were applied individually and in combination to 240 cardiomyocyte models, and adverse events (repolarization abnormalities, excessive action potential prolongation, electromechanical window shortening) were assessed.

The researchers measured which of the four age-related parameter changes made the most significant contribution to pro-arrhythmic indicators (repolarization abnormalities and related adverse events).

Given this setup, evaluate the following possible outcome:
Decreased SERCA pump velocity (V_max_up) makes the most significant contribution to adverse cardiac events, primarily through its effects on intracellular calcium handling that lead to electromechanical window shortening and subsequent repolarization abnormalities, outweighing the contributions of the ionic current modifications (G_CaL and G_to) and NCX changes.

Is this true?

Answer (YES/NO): NO